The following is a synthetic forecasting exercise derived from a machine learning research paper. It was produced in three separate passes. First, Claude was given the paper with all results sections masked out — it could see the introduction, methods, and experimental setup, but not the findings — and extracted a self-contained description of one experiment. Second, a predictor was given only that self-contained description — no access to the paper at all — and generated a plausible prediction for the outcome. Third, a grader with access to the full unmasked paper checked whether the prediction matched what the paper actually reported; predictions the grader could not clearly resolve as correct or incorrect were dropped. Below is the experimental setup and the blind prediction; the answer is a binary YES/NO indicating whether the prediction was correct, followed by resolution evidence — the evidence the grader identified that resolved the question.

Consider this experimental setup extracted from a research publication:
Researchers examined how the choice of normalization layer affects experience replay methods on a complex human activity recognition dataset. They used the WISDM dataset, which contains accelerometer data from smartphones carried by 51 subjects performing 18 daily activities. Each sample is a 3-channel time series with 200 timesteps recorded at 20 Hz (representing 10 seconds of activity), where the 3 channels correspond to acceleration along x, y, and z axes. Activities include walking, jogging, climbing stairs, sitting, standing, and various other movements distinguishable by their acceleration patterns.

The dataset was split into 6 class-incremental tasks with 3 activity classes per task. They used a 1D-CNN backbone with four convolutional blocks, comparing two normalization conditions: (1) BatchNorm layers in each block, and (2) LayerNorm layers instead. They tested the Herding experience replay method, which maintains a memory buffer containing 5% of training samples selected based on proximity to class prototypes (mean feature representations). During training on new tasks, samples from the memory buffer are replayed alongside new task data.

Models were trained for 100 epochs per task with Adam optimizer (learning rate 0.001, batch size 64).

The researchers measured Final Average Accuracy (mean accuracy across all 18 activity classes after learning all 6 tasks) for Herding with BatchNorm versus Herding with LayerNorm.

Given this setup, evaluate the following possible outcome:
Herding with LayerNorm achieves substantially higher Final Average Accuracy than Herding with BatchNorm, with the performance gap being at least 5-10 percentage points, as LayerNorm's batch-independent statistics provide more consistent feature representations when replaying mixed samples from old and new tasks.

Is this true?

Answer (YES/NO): YES